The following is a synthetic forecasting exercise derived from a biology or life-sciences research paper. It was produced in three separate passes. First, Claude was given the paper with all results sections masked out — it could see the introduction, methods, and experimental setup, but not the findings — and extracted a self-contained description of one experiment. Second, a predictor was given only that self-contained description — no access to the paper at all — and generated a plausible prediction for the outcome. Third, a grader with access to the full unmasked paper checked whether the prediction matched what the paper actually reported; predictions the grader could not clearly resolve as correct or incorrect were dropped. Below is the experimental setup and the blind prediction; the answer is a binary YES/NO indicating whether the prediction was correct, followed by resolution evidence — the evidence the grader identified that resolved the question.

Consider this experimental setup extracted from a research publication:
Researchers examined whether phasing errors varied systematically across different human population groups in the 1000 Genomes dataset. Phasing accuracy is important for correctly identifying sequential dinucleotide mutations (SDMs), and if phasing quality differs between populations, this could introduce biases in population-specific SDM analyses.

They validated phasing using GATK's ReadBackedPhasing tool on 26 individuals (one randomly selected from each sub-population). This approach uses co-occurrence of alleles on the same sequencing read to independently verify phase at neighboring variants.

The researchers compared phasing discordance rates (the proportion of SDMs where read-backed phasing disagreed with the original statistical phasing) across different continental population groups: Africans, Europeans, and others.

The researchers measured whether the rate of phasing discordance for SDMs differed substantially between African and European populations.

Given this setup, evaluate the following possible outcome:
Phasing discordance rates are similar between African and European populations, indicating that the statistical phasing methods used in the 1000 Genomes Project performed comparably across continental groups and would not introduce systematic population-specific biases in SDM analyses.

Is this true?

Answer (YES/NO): YES